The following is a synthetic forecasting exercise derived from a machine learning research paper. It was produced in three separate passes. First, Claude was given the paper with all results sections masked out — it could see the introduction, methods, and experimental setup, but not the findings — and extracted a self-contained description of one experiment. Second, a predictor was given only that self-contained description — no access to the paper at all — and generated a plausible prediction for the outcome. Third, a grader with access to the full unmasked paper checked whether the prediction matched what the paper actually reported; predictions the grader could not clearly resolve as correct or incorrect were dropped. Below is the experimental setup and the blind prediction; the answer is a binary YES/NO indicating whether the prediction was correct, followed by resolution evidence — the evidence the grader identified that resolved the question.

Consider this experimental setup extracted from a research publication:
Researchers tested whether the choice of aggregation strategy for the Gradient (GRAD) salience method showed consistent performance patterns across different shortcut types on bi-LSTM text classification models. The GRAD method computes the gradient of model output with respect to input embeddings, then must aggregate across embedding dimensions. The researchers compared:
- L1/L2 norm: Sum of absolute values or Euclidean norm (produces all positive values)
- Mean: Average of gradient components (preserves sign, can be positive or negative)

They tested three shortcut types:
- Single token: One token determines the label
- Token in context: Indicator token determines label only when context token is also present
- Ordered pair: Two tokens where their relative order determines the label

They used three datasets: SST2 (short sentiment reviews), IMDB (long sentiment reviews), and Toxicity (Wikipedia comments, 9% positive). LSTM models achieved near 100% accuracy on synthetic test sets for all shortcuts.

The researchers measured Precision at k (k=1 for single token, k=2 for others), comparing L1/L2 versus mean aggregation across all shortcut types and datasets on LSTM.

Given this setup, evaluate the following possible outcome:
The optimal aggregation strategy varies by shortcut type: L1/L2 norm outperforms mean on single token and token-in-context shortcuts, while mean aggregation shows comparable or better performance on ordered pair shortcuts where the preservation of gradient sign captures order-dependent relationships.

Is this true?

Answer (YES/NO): NO